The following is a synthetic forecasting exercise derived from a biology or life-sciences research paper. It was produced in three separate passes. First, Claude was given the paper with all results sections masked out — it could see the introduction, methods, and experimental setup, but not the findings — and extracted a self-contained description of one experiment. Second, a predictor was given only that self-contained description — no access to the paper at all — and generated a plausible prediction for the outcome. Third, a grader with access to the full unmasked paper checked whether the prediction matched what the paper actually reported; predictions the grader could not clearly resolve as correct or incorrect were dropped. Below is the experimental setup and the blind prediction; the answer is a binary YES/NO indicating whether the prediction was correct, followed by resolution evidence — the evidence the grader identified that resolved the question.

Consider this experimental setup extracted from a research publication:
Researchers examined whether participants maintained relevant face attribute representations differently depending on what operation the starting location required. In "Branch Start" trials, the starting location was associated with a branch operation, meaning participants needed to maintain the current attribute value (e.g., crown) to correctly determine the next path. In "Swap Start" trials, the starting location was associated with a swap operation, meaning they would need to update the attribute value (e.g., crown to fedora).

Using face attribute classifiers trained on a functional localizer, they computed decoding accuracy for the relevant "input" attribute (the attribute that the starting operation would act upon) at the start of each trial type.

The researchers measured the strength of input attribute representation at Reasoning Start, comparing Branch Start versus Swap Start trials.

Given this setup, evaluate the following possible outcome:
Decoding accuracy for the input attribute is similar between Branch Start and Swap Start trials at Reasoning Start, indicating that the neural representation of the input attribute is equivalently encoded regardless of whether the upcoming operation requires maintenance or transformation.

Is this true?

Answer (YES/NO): NO